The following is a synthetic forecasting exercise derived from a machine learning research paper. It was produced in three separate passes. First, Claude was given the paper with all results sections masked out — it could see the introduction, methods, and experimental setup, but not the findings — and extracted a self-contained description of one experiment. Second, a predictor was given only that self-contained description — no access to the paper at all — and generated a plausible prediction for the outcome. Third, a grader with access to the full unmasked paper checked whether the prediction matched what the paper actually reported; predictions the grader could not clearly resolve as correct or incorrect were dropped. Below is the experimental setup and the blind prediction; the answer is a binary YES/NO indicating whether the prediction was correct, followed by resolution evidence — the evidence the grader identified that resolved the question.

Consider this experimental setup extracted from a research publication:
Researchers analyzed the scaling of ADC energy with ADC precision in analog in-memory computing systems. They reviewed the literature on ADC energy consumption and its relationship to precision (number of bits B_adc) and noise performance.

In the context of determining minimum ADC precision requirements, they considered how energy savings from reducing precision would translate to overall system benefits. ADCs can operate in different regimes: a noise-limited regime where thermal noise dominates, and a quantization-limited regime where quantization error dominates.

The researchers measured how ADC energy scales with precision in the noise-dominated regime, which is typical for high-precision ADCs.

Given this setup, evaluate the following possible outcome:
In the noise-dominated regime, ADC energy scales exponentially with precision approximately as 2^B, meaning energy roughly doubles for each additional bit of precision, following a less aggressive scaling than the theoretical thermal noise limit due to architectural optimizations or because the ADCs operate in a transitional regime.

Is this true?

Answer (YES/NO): NO